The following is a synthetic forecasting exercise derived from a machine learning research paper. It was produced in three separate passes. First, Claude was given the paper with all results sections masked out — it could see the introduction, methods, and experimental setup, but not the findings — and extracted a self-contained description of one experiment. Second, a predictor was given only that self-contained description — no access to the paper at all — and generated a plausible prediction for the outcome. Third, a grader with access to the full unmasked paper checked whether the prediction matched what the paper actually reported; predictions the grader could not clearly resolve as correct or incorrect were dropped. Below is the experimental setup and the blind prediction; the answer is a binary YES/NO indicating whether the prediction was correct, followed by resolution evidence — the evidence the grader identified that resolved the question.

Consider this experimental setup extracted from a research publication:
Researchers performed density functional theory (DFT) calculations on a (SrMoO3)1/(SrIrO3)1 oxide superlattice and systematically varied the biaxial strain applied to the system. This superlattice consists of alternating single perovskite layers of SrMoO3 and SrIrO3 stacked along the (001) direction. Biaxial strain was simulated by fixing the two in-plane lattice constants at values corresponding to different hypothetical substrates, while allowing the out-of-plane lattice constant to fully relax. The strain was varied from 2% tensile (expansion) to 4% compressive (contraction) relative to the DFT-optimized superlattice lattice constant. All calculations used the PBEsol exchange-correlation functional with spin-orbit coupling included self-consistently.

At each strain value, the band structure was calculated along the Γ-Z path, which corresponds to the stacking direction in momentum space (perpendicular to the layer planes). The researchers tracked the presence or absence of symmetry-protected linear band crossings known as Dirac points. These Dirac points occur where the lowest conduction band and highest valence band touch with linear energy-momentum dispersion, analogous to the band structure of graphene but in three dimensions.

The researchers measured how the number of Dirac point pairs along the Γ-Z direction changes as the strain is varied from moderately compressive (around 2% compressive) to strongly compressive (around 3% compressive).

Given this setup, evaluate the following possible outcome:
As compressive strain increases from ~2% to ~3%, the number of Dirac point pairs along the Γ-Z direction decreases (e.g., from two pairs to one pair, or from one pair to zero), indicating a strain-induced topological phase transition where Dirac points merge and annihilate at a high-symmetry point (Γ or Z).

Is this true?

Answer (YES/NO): YES